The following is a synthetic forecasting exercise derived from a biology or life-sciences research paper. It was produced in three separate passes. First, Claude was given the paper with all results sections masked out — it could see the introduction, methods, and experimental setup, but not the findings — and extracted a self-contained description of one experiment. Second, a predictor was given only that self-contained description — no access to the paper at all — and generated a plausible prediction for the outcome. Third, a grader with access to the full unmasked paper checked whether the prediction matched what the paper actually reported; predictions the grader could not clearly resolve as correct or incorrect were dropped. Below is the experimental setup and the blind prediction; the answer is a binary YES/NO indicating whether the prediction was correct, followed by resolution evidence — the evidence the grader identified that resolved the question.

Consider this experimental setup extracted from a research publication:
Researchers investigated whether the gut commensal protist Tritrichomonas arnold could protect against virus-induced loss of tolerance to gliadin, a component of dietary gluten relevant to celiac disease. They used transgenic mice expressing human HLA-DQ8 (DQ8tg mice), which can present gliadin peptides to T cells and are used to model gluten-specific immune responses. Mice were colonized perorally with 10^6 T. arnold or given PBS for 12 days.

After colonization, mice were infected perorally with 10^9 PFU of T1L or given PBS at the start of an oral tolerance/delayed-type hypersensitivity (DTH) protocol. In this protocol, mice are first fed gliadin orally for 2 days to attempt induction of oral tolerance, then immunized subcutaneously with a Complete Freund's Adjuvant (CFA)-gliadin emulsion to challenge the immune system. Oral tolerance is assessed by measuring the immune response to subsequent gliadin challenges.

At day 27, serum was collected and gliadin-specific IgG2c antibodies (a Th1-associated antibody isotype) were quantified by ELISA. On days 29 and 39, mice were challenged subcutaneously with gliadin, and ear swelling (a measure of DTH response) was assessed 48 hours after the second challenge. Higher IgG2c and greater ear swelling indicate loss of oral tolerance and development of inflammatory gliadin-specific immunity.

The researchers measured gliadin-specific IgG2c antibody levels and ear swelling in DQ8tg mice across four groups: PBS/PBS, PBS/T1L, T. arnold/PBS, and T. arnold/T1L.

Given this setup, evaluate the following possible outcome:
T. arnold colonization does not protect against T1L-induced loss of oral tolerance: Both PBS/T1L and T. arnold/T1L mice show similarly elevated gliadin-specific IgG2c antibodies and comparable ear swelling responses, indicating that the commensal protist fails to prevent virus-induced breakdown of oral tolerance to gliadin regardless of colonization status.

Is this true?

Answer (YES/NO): NO